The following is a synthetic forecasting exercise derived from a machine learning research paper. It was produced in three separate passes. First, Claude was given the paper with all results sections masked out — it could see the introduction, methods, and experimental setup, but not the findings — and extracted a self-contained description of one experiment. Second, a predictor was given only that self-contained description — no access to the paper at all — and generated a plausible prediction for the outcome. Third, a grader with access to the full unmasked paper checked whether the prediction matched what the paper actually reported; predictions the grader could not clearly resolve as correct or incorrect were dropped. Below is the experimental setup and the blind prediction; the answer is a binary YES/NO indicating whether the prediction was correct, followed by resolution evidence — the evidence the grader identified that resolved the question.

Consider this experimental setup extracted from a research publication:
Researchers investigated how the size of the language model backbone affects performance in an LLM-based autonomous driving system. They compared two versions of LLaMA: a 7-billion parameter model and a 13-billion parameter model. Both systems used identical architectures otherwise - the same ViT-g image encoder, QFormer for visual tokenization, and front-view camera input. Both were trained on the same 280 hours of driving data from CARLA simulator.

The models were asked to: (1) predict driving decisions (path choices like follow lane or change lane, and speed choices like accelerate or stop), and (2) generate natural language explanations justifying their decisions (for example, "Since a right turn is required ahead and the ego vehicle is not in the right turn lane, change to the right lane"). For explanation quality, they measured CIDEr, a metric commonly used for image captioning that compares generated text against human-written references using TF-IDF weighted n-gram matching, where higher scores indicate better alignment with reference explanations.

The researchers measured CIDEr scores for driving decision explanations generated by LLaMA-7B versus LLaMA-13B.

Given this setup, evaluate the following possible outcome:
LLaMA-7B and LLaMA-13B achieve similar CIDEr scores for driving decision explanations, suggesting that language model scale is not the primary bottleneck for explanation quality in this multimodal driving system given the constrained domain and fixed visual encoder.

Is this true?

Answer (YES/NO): NO